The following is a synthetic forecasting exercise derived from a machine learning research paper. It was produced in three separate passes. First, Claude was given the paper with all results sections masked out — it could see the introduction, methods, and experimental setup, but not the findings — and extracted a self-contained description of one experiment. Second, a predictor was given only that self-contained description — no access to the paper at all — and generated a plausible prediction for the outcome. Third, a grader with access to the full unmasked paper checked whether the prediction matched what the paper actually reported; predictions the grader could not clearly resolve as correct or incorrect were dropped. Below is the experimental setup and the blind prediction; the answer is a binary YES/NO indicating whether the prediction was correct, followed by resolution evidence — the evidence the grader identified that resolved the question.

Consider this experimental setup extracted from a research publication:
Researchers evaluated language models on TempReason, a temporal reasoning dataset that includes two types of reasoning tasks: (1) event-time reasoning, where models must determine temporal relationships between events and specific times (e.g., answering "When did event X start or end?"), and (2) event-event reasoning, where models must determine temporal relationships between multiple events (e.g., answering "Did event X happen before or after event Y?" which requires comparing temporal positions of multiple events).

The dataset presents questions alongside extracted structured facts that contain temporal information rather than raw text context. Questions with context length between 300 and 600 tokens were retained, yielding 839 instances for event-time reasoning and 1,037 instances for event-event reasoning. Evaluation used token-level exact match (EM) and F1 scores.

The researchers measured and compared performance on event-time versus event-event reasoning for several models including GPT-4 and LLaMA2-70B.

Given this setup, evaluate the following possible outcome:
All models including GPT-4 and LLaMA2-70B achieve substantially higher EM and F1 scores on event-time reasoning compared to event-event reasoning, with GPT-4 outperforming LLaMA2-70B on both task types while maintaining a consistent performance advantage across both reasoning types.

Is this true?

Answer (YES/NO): NO